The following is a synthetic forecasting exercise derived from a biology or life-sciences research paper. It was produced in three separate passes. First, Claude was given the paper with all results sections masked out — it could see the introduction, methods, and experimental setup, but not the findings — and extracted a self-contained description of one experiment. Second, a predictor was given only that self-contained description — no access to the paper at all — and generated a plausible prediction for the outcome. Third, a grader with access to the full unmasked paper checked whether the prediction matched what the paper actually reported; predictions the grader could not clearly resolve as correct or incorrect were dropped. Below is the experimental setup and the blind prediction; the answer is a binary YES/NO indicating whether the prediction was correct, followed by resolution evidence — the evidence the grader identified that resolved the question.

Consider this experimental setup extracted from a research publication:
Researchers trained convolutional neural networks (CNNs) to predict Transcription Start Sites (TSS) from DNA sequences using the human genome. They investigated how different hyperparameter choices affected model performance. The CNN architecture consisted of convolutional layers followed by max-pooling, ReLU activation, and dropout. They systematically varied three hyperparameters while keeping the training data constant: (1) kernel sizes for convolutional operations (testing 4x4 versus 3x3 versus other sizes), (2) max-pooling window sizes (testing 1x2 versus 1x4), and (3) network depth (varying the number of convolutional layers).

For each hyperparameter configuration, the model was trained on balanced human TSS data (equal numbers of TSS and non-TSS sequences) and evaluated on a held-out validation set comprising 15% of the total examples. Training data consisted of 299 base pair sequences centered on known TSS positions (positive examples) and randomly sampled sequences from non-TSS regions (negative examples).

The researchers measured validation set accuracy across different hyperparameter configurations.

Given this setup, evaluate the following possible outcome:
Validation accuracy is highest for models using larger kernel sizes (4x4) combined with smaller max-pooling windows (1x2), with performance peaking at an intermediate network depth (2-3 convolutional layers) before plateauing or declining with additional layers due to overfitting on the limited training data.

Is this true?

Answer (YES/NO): NO